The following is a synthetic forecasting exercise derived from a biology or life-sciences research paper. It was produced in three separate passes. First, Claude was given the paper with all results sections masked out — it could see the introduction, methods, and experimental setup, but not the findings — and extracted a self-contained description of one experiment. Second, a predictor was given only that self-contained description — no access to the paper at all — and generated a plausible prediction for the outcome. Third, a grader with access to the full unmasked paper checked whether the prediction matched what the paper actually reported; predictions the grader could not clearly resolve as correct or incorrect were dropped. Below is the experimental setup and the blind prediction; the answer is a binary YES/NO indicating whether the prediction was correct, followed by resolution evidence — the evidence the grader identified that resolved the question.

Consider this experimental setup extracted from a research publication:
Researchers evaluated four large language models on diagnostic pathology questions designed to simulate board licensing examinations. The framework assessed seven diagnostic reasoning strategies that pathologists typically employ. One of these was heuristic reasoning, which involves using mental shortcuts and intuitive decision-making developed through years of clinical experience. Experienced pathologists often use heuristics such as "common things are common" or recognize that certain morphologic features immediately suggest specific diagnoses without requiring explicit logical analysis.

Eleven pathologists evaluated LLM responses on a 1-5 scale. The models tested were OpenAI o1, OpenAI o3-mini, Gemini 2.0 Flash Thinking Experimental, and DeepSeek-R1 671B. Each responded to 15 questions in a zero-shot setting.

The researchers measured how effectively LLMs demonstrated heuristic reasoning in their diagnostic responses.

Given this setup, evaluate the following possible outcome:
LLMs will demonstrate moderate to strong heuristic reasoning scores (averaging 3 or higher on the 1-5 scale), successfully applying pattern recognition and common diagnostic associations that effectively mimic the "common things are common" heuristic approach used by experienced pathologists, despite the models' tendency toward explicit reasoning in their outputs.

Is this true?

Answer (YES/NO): NO